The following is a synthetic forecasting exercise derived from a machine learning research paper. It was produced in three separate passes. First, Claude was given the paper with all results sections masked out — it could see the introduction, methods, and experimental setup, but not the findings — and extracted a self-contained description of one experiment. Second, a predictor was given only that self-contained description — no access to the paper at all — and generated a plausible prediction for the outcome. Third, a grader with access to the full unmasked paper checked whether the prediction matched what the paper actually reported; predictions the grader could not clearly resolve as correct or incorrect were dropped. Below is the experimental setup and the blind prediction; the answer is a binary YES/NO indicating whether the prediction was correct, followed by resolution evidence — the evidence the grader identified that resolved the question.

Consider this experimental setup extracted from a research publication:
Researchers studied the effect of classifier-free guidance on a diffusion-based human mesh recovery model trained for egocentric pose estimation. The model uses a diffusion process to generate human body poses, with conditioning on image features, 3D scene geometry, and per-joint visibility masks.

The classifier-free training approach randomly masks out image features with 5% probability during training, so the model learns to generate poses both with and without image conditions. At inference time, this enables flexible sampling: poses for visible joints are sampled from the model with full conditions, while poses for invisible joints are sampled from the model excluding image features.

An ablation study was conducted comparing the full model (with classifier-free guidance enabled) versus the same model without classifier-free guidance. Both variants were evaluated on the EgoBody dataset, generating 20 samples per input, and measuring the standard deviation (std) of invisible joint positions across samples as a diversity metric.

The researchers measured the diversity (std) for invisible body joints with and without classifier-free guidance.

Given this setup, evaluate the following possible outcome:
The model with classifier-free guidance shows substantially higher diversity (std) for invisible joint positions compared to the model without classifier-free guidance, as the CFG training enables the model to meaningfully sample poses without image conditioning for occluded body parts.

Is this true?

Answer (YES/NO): YES